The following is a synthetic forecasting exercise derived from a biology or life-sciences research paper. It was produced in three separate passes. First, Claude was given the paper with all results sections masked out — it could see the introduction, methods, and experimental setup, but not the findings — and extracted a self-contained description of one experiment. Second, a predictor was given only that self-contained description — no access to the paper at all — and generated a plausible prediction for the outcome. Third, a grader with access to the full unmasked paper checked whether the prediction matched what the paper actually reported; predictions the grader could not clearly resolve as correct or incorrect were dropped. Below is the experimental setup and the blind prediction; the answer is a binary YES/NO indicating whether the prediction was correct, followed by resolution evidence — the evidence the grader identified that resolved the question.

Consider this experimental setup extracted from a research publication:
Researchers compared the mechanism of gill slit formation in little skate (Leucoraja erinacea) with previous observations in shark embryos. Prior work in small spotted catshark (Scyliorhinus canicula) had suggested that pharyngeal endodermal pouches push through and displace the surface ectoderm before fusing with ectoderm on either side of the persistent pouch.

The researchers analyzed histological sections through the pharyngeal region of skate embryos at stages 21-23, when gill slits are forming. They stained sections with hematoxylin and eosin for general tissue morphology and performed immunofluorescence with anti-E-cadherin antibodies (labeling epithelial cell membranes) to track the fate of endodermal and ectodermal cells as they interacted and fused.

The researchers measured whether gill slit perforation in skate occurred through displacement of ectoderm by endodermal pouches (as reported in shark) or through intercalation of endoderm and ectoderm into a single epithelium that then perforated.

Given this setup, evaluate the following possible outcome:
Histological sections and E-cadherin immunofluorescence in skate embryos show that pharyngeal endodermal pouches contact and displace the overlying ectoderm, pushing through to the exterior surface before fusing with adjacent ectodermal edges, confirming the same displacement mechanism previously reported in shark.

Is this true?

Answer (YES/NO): NO